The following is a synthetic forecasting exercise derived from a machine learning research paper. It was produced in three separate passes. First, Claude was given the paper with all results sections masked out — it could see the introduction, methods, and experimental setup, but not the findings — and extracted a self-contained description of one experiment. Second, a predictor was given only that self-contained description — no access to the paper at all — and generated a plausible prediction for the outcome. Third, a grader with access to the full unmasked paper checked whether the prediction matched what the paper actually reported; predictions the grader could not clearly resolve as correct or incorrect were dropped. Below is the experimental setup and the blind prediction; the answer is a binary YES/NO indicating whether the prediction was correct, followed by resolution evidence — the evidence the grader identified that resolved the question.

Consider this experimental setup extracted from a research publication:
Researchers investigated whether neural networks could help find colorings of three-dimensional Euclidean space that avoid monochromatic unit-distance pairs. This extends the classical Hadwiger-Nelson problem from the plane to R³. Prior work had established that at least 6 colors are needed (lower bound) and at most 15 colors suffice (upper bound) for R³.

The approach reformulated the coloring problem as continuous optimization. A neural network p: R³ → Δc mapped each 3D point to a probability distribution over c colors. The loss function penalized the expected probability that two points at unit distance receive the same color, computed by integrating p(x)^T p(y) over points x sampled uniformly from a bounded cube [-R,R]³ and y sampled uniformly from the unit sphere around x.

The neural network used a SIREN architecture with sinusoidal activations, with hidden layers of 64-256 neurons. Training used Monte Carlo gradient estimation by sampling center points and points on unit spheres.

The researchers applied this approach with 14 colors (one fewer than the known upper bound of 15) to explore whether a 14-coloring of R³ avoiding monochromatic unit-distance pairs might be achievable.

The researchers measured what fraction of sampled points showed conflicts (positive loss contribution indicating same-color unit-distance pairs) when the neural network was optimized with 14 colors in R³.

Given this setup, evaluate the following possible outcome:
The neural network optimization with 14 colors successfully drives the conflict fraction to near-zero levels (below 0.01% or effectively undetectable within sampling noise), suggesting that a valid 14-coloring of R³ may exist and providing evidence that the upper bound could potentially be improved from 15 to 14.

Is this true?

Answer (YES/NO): NO